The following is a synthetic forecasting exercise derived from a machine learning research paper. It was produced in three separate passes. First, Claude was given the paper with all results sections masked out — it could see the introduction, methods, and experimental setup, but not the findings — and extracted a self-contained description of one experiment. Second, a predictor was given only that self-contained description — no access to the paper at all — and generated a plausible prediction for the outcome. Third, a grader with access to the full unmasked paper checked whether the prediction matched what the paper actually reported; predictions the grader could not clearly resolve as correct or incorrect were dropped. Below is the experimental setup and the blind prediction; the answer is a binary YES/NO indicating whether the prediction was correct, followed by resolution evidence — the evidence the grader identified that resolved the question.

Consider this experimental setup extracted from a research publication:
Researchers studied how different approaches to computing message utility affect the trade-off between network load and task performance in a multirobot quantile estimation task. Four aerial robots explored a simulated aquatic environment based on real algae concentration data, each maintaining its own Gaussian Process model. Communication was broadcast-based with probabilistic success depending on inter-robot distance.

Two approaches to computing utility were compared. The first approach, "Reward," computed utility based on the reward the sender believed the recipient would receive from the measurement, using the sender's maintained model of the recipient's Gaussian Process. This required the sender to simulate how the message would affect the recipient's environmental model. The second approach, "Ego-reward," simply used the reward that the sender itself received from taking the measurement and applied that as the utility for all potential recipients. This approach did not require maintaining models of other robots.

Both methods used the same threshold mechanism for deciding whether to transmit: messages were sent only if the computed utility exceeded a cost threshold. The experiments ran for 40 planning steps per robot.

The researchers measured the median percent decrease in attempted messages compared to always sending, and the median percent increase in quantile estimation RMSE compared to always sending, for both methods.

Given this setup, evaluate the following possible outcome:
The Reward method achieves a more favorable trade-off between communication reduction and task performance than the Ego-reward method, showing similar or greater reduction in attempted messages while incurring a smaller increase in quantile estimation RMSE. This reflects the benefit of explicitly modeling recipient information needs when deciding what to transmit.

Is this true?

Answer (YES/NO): NO